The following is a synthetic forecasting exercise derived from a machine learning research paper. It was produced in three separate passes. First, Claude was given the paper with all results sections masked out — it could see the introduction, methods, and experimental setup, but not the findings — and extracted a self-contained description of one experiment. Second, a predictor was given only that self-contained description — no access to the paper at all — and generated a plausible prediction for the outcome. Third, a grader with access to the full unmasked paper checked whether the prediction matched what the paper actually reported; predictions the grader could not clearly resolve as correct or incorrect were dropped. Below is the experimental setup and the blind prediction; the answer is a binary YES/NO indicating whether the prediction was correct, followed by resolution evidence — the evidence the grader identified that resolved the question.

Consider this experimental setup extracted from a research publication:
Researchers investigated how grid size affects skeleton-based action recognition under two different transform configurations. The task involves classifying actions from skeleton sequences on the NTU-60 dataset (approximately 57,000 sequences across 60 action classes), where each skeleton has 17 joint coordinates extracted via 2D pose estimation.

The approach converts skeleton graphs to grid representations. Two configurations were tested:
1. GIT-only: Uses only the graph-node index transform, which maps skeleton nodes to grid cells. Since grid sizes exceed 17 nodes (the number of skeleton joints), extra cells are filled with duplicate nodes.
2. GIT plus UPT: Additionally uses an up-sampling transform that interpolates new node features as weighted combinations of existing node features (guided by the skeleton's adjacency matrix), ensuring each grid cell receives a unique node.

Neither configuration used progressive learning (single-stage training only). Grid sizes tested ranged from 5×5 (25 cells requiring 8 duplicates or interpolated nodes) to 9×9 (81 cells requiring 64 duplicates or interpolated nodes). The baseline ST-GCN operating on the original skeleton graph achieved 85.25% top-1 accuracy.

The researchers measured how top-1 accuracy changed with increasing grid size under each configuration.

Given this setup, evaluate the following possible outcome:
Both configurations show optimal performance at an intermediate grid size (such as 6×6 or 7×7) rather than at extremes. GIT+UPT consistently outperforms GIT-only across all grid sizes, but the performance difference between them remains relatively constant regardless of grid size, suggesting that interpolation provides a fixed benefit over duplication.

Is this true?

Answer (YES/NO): NO